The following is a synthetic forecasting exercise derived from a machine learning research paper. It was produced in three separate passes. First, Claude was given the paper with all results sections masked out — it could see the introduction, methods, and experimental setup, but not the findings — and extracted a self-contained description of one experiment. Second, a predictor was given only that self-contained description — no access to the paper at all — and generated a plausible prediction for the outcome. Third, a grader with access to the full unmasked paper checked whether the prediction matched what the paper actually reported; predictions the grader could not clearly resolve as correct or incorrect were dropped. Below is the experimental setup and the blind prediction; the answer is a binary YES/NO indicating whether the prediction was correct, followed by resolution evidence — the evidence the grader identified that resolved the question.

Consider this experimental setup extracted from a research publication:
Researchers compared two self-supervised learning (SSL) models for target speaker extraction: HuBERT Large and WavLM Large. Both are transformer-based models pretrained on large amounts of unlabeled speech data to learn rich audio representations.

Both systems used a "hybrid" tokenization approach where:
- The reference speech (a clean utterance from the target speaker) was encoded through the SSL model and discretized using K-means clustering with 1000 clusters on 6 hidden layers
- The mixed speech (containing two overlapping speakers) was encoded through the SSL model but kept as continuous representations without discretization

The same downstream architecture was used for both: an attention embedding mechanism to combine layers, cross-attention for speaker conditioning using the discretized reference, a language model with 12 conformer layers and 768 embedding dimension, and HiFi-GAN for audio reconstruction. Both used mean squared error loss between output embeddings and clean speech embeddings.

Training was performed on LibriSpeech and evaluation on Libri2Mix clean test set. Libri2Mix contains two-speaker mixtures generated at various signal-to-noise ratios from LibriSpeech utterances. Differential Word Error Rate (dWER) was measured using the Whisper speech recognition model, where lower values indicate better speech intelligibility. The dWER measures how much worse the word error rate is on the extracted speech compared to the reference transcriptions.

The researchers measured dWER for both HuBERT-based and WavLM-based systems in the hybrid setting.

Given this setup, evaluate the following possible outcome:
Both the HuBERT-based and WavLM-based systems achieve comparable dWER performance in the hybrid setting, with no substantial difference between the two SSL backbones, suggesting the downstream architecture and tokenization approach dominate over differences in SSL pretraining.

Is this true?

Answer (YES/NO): NO